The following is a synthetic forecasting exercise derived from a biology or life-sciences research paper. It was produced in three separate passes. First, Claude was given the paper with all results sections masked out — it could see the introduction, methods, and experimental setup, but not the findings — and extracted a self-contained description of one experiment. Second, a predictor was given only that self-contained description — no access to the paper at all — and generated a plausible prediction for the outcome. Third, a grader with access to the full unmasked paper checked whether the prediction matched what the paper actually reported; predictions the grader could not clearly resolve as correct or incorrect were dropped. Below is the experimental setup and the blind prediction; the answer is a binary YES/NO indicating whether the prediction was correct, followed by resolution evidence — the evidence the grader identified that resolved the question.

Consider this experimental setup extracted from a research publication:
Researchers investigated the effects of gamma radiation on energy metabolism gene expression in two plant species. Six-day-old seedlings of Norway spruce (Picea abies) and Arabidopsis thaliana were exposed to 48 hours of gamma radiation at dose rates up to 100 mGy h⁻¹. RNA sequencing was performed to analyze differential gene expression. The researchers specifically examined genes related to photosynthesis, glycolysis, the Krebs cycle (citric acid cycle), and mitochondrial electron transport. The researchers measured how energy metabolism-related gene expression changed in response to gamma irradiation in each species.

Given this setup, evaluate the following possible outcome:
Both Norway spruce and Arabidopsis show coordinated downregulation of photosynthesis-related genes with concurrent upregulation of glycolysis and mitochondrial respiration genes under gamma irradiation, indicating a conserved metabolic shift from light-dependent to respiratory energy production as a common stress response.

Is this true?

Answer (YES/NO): NO